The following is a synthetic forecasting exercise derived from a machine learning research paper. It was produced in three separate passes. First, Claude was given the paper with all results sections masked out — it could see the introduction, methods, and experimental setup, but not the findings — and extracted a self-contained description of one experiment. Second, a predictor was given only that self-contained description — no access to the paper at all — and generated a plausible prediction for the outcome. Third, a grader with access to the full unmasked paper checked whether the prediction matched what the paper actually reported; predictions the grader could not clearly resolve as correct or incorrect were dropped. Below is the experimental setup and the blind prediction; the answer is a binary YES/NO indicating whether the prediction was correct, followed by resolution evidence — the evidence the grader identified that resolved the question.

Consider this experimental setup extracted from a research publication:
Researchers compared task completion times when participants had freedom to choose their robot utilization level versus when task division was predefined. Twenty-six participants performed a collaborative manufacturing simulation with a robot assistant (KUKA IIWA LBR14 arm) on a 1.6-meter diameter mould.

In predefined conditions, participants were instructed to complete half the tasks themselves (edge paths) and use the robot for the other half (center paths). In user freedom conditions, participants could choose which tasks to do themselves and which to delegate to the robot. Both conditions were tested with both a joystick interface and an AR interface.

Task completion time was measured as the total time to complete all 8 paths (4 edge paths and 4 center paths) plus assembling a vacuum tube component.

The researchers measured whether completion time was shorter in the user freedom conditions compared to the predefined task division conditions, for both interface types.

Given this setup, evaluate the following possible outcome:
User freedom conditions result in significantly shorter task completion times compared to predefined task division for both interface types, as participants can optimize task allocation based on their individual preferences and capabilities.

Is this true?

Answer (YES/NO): YES